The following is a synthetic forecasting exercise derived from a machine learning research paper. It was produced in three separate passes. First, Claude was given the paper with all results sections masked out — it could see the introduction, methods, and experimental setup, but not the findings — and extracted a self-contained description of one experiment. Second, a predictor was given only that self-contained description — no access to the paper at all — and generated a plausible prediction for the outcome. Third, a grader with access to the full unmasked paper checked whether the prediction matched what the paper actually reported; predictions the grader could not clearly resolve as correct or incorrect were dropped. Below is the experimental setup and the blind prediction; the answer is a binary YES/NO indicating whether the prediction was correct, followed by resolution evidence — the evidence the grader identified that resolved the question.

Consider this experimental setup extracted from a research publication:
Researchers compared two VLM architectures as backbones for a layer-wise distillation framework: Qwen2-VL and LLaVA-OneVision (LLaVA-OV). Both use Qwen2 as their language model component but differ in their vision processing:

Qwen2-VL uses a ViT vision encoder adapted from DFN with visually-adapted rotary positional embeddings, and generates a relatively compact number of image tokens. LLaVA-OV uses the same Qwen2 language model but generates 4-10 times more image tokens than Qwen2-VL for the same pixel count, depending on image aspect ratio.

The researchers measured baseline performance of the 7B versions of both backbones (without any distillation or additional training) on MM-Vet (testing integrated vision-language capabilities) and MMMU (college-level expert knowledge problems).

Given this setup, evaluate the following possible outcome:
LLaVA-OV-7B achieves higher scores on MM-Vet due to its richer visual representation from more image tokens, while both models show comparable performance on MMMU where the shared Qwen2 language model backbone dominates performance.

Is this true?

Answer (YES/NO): NO